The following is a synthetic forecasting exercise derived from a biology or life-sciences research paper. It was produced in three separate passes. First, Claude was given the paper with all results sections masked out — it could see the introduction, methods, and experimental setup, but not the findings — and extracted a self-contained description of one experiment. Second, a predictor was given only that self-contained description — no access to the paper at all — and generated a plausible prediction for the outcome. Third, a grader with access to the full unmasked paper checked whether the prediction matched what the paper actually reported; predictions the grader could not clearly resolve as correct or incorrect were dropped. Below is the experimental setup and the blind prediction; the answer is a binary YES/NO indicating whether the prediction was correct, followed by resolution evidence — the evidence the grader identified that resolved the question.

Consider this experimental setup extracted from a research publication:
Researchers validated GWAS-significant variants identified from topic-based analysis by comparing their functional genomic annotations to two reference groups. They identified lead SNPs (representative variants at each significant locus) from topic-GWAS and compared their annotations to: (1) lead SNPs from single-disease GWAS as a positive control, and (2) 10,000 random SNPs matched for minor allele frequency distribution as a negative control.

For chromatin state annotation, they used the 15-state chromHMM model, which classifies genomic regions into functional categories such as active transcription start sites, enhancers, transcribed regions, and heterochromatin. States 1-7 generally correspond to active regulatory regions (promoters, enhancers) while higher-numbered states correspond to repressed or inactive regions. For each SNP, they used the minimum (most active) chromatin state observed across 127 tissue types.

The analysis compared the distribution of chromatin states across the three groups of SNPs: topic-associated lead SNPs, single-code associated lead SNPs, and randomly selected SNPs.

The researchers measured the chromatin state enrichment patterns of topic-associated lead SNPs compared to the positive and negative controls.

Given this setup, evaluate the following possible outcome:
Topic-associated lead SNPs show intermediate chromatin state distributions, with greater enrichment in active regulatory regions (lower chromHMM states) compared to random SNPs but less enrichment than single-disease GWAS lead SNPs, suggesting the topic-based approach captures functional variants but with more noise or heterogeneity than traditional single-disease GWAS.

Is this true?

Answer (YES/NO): NO